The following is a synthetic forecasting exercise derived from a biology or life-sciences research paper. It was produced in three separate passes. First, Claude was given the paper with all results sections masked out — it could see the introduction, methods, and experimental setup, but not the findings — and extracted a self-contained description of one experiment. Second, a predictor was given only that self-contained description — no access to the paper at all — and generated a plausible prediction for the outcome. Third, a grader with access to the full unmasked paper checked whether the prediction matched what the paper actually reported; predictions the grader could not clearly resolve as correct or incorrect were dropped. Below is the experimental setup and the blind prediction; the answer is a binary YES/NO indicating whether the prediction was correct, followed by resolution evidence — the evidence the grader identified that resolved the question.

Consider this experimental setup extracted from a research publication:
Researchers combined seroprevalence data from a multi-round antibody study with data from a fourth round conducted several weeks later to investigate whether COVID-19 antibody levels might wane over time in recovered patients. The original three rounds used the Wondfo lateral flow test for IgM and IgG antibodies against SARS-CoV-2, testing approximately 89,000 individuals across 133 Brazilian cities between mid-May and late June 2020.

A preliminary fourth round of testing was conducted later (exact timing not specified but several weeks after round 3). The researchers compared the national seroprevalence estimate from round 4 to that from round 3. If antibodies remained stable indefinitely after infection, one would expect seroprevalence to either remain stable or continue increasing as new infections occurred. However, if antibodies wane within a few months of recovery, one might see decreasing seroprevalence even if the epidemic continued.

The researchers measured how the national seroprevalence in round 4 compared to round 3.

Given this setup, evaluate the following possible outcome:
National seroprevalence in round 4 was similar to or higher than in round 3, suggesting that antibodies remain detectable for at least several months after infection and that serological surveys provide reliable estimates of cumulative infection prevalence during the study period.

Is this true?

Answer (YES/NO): NO